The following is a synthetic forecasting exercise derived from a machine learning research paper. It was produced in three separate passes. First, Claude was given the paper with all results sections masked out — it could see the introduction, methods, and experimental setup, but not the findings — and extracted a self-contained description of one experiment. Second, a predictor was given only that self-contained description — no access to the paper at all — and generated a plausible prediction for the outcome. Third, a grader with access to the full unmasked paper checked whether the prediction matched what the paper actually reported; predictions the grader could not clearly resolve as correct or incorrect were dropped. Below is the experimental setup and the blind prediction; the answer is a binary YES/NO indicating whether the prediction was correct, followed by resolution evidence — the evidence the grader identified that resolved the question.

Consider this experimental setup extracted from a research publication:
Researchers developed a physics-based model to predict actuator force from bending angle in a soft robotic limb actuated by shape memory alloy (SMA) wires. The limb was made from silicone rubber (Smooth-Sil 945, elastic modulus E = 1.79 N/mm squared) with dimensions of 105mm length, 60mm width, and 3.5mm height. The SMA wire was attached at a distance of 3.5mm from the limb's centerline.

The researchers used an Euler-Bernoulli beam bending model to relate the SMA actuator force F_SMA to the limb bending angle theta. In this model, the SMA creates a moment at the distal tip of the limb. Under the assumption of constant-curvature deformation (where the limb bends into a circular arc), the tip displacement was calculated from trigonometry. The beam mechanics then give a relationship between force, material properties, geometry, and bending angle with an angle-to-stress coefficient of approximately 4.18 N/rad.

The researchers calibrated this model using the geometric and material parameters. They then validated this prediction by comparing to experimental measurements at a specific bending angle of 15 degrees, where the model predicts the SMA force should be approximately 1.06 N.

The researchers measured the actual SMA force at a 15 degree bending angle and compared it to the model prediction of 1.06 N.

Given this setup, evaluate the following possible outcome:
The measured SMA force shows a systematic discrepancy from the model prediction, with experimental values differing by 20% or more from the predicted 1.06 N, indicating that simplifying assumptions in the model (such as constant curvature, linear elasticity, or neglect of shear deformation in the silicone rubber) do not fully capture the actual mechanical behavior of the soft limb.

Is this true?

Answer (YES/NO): NO